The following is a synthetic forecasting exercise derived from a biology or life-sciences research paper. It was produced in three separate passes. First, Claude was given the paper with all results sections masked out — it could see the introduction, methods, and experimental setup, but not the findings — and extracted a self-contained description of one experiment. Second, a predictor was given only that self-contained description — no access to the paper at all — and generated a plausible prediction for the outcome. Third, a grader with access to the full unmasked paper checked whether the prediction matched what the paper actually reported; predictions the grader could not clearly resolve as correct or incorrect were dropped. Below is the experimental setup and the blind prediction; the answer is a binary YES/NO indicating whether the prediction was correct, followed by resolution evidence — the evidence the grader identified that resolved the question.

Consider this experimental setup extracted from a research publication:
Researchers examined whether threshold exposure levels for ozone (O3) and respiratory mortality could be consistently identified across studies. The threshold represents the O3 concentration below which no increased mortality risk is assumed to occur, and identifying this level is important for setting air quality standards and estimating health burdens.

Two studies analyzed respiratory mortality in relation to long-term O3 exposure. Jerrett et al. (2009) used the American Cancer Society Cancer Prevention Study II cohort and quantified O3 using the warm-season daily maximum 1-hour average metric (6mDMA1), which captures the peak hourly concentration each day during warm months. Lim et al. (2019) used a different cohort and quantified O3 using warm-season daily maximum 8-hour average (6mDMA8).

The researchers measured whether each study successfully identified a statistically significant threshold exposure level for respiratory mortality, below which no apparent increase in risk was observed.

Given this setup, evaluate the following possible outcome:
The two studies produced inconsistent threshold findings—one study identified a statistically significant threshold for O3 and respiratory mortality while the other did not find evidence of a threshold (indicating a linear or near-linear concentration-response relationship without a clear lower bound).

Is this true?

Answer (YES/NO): YES